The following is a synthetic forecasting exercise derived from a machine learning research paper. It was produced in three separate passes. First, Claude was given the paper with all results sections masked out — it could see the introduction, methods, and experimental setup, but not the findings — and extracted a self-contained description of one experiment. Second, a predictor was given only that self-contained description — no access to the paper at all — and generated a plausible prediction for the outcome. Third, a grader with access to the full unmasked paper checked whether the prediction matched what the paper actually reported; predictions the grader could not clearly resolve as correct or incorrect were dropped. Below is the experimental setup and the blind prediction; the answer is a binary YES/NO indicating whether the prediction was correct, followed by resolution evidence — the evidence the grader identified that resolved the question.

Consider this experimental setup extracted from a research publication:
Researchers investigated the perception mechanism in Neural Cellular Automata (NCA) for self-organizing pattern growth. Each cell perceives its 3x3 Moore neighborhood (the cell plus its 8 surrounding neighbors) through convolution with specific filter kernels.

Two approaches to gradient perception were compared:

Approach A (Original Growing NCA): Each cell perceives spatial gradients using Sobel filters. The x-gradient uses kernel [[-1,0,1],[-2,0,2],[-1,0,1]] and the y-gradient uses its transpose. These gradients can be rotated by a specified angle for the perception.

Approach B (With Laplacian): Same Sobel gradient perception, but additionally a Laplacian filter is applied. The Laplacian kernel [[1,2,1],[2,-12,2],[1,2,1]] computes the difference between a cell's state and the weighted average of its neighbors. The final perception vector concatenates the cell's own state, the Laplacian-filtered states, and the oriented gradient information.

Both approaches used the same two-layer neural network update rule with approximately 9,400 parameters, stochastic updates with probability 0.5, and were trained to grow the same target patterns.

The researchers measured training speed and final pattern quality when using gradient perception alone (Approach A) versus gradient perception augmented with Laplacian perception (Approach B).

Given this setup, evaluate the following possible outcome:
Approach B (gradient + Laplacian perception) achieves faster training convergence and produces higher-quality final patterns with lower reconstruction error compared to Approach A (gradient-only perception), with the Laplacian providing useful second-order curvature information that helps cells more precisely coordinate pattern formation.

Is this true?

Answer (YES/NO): YES